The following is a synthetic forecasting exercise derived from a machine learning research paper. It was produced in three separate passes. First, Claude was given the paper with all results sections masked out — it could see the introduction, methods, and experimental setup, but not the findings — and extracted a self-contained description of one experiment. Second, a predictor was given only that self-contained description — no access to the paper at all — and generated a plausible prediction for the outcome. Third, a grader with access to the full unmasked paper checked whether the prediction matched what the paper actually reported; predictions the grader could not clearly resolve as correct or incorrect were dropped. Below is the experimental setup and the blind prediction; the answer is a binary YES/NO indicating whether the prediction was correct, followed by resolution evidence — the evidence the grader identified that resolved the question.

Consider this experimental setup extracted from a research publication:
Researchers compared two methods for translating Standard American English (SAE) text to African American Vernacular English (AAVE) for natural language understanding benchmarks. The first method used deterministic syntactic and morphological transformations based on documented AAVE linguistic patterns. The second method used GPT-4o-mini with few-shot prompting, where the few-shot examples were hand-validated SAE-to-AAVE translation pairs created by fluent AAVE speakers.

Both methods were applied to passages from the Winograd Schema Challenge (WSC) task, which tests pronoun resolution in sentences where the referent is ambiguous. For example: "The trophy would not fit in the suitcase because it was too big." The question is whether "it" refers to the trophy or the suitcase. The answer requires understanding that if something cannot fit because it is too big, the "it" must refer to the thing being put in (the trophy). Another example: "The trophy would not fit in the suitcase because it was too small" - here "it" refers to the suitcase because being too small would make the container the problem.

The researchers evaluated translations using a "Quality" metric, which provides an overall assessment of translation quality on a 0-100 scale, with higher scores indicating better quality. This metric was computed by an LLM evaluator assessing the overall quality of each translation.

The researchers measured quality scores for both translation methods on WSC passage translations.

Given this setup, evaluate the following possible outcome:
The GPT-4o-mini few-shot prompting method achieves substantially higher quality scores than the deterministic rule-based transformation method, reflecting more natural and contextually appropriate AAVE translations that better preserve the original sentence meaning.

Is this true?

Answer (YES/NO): NO